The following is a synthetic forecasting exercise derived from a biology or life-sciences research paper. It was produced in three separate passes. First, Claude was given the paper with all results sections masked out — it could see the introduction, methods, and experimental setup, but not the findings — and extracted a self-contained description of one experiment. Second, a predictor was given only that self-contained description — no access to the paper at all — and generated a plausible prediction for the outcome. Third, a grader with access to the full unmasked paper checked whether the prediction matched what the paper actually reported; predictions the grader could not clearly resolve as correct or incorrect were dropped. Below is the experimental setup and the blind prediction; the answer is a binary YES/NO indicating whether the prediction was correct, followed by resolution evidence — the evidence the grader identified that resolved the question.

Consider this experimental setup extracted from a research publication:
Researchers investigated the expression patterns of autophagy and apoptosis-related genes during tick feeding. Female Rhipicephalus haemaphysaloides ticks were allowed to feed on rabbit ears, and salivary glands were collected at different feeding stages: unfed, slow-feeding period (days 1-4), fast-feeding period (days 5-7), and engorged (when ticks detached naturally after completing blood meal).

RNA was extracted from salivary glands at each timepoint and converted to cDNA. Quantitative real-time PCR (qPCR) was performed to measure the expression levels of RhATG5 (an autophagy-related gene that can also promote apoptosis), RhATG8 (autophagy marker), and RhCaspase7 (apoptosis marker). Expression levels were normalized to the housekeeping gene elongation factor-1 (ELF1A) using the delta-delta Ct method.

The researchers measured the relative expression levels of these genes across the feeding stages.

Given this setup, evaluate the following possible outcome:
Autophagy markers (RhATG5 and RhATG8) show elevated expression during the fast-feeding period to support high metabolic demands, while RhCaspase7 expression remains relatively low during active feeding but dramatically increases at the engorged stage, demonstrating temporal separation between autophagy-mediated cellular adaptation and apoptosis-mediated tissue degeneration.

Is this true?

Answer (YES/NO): NO